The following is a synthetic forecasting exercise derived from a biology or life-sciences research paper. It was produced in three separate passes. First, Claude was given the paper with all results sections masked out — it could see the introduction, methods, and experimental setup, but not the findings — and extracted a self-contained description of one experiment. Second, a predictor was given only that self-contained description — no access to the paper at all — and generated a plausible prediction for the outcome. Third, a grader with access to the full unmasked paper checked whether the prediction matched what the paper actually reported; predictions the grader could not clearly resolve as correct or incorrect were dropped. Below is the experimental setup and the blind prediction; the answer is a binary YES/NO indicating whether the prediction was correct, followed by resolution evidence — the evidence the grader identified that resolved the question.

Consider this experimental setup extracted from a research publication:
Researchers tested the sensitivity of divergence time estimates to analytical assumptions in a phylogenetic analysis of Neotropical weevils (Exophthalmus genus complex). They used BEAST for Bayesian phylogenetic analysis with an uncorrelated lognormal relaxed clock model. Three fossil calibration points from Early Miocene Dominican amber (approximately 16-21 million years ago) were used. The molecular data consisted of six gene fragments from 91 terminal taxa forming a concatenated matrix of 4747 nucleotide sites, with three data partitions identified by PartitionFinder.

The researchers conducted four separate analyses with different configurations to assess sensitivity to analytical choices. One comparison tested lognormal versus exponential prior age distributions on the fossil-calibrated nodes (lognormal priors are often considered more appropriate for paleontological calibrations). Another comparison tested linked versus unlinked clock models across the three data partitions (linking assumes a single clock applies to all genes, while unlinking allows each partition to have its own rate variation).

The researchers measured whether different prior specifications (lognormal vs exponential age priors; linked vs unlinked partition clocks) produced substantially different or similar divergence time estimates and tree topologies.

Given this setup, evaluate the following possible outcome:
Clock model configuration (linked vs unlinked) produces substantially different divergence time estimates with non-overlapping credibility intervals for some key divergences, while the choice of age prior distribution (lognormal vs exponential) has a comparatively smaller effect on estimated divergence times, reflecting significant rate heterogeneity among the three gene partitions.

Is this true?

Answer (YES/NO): NO